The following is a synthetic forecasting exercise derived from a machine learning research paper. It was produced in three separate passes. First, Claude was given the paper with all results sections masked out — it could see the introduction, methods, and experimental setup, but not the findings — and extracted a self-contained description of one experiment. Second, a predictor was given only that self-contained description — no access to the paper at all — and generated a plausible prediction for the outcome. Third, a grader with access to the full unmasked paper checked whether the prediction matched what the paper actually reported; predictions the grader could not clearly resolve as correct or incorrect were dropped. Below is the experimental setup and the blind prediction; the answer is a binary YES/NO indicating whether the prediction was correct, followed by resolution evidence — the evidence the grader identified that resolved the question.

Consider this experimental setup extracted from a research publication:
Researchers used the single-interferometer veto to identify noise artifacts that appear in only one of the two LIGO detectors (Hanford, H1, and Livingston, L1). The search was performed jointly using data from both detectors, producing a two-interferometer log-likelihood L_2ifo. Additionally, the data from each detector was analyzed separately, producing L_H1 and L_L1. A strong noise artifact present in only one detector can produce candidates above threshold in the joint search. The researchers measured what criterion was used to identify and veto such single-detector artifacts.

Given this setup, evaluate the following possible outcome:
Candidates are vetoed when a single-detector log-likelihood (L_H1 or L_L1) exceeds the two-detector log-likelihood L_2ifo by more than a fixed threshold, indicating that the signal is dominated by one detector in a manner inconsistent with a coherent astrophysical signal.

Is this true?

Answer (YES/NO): NO